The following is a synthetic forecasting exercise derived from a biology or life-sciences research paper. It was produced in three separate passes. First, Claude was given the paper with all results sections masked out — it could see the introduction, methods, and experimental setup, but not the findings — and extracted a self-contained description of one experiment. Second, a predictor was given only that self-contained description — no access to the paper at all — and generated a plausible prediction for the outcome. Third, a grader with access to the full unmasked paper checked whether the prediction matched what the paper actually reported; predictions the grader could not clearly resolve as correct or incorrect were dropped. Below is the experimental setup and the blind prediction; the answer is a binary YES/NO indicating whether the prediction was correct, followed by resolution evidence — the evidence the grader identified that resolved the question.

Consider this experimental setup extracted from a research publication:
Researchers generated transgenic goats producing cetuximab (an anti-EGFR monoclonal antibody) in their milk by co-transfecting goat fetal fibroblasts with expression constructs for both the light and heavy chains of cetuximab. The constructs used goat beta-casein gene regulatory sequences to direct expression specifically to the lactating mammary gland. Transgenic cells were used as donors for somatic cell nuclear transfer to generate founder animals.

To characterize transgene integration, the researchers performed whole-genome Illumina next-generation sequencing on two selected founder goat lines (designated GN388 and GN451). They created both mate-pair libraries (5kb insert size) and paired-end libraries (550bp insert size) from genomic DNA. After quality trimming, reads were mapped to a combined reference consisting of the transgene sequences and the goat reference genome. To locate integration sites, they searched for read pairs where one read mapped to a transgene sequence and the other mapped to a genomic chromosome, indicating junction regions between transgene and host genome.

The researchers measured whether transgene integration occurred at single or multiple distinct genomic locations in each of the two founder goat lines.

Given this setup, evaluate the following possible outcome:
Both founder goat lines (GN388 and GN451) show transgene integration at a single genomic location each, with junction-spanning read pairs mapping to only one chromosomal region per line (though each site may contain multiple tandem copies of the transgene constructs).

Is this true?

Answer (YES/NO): YES